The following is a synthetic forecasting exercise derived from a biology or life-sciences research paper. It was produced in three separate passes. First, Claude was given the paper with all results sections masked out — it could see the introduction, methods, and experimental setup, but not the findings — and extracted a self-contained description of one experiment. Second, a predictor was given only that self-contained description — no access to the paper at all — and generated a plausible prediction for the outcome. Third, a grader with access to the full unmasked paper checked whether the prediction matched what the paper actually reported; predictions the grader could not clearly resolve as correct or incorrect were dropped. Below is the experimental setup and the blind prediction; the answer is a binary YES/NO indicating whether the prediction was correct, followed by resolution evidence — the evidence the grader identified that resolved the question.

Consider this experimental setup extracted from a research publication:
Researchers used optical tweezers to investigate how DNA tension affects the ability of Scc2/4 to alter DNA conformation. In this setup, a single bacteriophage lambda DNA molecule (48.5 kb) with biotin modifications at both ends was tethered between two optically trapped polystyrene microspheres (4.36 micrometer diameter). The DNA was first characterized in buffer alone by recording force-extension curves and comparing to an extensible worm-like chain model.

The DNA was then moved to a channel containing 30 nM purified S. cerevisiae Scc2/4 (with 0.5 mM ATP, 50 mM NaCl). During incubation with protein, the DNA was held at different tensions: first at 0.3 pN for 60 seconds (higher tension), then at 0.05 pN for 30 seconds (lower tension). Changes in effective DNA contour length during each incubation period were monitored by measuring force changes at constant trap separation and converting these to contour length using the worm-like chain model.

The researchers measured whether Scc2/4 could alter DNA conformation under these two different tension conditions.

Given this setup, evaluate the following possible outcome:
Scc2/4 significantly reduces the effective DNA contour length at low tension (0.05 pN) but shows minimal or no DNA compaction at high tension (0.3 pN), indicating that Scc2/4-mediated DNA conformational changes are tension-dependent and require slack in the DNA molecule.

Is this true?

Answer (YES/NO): NO